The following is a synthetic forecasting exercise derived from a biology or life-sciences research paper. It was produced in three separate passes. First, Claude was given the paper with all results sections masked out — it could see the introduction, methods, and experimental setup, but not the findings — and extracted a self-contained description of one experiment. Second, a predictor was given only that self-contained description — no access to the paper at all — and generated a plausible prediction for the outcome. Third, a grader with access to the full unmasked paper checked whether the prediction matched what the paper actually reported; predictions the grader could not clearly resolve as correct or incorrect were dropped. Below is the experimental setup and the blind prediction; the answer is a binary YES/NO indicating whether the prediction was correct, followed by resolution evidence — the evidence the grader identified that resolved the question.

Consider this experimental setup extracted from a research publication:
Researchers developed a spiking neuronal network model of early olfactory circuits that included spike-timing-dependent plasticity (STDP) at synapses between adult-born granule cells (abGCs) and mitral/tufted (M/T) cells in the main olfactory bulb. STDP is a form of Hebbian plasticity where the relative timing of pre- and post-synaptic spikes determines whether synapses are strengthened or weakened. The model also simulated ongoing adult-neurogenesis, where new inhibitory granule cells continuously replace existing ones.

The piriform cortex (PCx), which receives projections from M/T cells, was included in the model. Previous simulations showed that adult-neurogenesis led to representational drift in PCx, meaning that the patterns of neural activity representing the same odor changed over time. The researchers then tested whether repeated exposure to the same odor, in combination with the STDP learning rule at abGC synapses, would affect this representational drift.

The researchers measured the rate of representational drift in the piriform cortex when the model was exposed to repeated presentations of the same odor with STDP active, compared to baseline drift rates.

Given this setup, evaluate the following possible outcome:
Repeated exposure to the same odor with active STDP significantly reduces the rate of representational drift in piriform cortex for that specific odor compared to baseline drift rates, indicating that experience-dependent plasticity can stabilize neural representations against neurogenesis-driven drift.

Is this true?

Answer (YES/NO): YES